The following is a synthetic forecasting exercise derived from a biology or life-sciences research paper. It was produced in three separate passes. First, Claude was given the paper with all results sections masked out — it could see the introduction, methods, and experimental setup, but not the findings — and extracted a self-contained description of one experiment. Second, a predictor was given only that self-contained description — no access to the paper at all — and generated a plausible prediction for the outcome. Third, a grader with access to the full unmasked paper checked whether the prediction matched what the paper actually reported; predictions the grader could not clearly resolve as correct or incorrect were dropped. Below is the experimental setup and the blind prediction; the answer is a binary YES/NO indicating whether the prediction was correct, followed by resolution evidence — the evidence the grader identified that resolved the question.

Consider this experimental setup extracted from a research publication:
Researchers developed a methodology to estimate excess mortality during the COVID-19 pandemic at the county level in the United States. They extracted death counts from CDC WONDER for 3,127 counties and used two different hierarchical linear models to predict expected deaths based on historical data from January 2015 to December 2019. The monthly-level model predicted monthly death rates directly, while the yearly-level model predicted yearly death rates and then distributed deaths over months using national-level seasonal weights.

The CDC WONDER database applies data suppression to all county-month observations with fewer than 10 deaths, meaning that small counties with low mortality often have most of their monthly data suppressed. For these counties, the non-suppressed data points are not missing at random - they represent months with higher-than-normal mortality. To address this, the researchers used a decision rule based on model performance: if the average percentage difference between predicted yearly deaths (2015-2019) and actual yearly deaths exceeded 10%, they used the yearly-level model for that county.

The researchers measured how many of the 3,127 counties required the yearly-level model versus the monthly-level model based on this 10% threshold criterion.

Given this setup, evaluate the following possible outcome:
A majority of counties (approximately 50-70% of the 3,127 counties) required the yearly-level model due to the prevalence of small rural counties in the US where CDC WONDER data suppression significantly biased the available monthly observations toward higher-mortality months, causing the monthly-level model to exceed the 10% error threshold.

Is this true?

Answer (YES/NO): NO